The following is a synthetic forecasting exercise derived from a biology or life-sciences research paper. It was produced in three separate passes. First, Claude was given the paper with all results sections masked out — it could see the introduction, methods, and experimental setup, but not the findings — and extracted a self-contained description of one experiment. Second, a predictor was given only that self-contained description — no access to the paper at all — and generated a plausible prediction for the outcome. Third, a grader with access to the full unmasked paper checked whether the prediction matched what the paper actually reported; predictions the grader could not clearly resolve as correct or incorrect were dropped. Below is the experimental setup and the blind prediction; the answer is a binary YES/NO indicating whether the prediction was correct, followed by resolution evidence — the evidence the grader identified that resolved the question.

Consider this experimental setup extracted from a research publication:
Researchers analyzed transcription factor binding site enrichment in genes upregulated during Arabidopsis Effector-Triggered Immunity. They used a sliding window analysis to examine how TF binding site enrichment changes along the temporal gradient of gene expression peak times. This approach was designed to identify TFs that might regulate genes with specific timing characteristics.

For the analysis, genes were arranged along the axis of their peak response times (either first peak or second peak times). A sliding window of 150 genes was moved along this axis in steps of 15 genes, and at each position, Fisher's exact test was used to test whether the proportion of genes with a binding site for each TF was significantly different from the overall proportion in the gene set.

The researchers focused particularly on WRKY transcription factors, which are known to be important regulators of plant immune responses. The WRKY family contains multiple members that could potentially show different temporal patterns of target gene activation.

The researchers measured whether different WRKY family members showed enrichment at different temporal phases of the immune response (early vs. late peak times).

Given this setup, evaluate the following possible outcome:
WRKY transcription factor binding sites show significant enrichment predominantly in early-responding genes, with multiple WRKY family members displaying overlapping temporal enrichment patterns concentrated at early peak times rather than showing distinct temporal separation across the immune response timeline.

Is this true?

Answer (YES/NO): NO